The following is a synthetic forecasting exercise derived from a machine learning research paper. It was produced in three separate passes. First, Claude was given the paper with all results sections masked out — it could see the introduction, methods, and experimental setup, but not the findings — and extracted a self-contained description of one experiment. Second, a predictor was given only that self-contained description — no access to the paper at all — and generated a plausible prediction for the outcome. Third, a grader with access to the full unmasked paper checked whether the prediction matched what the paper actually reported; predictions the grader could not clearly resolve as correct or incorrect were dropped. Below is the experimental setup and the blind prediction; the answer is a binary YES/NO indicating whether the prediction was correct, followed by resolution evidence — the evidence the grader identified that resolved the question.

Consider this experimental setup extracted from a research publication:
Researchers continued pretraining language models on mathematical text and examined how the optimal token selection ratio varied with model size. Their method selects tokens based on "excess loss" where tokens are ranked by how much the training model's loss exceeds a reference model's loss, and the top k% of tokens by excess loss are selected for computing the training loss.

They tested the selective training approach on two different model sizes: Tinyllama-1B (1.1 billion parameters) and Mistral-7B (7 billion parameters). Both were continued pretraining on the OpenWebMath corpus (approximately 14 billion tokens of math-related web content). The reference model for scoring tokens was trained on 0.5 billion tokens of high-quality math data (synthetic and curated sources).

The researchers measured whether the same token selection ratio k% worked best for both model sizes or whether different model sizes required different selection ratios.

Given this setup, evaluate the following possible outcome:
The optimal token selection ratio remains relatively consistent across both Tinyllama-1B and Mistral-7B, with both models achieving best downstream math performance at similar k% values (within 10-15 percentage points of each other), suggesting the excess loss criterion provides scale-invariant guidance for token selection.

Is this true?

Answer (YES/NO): NO